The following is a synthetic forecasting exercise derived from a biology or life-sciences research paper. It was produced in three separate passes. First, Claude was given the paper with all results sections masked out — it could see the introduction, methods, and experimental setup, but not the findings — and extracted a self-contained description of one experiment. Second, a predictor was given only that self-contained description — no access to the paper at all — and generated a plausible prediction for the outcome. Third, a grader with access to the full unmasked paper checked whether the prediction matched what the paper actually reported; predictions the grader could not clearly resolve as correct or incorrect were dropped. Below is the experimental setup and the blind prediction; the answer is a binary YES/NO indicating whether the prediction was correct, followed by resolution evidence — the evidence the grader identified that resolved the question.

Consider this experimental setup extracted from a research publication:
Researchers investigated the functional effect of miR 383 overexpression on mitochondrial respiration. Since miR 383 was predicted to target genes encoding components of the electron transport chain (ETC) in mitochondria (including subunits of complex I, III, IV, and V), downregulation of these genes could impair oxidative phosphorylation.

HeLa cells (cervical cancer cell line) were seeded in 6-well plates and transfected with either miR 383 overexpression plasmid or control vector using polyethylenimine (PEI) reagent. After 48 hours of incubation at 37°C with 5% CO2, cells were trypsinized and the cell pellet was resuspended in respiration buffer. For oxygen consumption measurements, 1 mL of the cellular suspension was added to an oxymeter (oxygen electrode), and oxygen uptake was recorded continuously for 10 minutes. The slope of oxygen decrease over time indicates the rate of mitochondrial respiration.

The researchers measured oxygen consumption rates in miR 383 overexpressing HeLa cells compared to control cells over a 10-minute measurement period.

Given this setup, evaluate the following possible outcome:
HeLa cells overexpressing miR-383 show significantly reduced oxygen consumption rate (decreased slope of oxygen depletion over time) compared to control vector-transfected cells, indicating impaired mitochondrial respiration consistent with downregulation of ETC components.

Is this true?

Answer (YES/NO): YES